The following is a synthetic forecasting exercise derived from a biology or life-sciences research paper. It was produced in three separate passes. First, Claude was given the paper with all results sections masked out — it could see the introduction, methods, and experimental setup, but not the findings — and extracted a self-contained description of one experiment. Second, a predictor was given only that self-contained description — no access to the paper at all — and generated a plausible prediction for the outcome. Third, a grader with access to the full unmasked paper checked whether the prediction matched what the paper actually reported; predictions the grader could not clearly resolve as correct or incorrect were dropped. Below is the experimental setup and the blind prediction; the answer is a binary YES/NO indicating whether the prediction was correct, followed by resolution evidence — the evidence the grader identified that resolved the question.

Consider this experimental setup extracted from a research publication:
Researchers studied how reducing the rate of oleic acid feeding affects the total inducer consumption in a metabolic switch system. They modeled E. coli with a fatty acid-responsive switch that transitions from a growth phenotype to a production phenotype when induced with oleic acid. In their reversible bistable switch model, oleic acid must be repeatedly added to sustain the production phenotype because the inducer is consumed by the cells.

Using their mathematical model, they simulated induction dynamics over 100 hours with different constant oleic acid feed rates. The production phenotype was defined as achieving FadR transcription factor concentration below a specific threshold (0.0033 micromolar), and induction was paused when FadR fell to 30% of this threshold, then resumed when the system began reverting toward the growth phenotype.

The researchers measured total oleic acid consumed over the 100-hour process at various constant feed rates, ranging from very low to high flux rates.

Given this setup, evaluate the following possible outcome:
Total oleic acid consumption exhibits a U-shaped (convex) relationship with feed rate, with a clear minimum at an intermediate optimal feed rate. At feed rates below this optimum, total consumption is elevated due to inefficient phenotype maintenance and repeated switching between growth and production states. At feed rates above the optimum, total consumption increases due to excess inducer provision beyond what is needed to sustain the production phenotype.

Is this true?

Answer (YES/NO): NO